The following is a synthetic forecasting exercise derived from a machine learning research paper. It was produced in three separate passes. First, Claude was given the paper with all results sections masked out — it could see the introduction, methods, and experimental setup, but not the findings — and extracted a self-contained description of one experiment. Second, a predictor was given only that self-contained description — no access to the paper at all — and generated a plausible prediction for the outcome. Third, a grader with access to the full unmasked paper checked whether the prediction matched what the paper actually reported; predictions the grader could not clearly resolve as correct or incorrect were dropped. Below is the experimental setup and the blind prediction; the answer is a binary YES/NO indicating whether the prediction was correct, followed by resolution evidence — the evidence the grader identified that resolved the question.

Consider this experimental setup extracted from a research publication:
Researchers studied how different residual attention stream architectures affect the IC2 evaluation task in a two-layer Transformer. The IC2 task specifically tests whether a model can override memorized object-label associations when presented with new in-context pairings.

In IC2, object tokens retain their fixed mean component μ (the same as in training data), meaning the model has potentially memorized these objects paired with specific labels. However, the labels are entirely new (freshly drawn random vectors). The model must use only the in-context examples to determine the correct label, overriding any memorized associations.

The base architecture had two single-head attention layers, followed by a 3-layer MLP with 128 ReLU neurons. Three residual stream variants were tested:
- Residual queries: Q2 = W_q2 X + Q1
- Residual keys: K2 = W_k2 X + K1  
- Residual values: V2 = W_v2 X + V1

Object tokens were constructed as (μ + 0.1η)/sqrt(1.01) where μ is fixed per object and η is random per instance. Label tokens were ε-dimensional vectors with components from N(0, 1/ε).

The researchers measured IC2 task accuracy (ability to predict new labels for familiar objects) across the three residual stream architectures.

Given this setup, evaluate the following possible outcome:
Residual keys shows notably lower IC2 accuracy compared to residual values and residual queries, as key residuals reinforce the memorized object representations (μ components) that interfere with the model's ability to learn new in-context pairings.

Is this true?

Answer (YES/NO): YES